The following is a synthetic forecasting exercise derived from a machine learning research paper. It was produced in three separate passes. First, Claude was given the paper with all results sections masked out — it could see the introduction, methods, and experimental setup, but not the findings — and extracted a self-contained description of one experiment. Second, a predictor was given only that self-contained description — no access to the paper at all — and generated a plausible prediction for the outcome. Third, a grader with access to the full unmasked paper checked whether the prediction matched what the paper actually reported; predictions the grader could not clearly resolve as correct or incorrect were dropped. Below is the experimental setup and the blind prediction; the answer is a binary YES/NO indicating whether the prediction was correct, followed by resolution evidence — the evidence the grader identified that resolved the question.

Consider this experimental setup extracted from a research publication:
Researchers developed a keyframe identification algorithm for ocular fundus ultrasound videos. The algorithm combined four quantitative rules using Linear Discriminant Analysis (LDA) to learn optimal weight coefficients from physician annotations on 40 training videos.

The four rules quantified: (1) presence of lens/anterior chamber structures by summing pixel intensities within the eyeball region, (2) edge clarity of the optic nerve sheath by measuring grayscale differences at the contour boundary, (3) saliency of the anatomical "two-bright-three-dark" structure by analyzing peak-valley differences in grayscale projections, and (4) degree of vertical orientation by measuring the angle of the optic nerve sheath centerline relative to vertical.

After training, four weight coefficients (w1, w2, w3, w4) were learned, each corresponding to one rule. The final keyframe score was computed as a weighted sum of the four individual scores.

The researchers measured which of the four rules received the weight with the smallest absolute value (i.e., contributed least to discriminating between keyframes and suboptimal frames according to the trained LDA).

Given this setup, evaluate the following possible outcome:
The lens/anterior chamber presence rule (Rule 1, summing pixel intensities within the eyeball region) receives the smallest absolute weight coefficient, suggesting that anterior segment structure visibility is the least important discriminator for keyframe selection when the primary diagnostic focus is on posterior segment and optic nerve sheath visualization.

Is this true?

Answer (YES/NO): NO